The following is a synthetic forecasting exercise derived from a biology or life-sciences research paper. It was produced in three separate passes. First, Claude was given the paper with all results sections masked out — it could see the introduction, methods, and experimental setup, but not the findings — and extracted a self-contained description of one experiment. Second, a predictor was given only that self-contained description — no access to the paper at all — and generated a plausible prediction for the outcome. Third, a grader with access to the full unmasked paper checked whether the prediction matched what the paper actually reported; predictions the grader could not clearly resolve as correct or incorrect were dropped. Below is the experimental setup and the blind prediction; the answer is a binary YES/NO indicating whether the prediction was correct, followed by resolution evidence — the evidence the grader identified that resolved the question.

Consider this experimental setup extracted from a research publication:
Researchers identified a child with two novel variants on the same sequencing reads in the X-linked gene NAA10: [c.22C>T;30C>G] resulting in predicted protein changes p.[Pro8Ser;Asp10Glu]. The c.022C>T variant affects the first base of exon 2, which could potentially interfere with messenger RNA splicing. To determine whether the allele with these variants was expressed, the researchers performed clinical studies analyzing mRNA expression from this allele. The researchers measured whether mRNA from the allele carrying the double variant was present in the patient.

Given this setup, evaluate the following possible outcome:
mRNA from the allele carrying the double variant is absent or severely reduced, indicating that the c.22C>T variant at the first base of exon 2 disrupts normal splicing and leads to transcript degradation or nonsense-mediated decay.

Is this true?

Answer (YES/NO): YES